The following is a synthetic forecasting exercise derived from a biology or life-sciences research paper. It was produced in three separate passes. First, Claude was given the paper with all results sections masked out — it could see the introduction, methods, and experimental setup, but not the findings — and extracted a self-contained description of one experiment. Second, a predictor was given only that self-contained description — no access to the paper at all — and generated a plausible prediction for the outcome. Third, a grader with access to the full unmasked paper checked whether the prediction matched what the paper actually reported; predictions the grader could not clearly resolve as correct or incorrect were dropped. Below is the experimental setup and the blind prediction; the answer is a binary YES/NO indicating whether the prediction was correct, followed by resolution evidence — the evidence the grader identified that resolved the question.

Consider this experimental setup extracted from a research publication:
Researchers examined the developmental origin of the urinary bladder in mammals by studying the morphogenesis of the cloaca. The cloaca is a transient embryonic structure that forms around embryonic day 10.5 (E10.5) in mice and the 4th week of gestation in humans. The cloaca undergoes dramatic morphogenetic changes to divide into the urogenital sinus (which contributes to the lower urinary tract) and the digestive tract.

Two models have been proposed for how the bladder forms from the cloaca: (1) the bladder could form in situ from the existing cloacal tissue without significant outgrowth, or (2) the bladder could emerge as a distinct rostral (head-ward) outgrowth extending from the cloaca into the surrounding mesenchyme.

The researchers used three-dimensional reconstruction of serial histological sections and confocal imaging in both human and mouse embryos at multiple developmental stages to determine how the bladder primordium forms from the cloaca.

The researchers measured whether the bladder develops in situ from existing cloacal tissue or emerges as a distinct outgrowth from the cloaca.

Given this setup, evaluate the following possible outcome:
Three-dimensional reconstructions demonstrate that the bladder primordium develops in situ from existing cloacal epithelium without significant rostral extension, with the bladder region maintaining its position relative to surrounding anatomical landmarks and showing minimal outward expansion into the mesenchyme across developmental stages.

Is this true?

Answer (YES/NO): NO